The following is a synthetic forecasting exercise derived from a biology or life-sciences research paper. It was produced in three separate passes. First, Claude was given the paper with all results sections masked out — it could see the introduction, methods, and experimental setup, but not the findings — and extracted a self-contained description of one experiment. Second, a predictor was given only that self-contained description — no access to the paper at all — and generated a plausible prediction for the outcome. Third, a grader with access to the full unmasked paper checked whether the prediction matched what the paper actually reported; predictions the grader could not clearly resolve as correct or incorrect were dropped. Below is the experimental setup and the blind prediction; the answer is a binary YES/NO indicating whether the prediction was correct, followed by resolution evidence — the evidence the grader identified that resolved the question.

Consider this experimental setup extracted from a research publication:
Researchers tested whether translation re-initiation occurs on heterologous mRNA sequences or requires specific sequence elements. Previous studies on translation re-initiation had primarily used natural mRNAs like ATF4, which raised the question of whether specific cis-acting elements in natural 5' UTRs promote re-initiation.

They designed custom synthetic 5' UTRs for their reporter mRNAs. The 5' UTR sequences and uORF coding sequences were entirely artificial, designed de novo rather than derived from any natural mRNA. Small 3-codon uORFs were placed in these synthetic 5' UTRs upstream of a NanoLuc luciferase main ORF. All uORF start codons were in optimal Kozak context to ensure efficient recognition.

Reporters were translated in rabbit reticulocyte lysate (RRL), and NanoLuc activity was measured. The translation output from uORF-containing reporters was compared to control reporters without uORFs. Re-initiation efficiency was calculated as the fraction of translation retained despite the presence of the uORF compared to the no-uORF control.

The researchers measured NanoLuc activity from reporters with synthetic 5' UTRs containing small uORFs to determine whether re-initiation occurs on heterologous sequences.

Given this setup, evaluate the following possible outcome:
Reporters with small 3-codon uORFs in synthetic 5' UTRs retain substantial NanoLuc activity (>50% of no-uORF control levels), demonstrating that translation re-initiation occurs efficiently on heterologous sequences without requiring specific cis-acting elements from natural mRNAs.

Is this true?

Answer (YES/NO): NO